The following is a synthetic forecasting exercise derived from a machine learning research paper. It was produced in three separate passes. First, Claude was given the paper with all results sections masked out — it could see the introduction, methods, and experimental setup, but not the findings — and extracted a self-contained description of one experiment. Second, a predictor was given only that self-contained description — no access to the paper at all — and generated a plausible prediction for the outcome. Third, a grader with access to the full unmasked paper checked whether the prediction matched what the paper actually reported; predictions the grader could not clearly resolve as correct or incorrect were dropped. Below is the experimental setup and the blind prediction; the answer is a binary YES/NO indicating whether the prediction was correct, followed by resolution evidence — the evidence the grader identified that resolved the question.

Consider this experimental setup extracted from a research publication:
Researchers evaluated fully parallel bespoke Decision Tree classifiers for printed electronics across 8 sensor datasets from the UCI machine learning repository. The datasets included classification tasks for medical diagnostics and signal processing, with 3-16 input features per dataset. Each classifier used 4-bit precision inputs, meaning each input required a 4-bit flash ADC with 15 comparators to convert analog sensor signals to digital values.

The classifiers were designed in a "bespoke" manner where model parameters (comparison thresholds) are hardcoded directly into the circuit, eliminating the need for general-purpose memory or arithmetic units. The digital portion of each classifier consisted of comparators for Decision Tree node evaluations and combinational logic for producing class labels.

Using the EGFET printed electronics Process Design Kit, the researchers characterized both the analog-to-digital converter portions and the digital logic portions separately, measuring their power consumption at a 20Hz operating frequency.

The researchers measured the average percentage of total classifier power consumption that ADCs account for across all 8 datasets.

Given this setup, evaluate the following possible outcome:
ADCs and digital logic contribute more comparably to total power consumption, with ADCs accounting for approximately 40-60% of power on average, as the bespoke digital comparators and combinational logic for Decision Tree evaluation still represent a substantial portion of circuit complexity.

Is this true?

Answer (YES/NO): NO